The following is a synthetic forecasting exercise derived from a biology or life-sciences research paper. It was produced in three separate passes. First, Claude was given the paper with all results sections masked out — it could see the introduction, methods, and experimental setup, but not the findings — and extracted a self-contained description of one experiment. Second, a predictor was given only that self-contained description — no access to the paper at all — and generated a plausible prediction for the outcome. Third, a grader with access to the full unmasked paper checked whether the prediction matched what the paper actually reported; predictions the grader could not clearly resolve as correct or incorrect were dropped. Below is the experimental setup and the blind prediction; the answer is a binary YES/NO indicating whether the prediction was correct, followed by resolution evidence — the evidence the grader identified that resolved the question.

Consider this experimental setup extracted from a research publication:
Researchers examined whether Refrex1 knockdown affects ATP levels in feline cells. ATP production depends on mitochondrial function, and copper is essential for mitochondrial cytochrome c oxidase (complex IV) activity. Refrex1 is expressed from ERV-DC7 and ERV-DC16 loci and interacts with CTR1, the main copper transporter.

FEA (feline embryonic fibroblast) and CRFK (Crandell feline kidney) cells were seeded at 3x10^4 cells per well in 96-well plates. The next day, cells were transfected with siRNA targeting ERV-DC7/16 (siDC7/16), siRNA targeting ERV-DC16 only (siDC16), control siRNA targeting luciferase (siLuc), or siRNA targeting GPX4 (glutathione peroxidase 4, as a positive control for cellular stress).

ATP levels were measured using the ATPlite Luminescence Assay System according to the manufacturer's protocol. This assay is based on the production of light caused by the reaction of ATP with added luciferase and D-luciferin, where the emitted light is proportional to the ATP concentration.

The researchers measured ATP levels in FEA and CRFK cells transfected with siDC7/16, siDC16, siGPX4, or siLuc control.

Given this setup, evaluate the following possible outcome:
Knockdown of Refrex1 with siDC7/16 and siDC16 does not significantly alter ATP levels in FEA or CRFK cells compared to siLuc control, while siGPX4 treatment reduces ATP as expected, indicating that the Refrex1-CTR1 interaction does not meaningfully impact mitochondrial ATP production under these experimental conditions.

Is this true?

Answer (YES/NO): NO